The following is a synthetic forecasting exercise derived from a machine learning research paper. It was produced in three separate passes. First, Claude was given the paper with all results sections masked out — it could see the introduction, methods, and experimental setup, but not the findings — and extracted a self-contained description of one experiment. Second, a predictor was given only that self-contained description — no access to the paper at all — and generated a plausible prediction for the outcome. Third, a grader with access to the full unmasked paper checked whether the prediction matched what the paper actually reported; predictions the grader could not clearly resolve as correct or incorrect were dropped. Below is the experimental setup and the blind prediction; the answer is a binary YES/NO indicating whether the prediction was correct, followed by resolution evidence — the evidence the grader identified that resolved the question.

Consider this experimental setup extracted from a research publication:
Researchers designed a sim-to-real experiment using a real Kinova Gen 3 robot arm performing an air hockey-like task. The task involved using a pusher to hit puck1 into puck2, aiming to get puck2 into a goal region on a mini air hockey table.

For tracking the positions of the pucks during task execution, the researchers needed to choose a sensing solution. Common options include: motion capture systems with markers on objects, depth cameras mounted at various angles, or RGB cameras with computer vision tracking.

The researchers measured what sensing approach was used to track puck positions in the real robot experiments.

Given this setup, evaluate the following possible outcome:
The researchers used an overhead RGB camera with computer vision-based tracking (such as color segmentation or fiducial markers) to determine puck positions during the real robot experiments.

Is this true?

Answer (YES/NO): YES